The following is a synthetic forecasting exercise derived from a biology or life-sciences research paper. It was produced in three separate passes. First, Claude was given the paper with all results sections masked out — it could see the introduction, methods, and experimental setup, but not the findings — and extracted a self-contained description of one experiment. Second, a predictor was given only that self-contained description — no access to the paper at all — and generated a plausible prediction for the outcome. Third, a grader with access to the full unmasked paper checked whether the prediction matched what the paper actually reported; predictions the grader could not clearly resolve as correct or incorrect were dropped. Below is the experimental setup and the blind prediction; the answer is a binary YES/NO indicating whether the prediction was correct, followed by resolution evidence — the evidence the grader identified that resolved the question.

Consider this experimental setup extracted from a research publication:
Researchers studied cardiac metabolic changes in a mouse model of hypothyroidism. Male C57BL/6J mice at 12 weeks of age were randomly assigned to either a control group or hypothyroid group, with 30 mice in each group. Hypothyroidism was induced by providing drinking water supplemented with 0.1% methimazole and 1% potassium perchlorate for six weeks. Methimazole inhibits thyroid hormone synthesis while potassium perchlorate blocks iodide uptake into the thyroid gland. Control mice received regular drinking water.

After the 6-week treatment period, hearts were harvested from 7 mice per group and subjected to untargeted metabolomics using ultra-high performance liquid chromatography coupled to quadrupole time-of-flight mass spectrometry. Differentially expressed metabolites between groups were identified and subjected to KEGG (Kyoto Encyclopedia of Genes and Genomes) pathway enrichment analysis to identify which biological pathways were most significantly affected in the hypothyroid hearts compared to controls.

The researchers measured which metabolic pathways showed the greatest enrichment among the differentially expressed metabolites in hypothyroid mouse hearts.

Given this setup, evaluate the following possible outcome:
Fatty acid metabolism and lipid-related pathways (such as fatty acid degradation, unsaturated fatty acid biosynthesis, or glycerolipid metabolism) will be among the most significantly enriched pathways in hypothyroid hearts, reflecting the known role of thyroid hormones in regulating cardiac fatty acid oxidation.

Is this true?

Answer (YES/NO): YES